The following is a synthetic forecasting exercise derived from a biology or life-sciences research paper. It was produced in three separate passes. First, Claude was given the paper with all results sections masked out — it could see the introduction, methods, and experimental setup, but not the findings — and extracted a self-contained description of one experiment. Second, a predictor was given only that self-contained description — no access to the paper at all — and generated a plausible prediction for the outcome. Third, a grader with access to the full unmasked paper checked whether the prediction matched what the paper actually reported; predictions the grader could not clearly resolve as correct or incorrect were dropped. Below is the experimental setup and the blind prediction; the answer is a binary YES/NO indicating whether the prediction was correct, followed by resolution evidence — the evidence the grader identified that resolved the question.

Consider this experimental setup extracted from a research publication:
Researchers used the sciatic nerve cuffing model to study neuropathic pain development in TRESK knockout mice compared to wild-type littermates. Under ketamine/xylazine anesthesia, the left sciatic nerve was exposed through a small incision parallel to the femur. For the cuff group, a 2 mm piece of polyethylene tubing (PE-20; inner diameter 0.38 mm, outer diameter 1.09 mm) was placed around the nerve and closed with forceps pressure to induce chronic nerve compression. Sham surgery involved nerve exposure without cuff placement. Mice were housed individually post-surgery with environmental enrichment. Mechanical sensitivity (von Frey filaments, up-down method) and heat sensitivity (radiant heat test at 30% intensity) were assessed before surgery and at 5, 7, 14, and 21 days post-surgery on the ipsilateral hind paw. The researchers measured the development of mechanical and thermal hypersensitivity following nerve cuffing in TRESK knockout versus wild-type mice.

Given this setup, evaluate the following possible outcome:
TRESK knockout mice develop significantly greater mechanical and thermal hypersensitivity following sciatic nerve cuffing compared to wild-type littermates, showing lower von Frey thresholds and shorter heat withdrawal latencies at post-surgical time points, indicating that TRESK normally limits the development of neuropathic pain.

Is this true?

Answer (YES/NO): NO